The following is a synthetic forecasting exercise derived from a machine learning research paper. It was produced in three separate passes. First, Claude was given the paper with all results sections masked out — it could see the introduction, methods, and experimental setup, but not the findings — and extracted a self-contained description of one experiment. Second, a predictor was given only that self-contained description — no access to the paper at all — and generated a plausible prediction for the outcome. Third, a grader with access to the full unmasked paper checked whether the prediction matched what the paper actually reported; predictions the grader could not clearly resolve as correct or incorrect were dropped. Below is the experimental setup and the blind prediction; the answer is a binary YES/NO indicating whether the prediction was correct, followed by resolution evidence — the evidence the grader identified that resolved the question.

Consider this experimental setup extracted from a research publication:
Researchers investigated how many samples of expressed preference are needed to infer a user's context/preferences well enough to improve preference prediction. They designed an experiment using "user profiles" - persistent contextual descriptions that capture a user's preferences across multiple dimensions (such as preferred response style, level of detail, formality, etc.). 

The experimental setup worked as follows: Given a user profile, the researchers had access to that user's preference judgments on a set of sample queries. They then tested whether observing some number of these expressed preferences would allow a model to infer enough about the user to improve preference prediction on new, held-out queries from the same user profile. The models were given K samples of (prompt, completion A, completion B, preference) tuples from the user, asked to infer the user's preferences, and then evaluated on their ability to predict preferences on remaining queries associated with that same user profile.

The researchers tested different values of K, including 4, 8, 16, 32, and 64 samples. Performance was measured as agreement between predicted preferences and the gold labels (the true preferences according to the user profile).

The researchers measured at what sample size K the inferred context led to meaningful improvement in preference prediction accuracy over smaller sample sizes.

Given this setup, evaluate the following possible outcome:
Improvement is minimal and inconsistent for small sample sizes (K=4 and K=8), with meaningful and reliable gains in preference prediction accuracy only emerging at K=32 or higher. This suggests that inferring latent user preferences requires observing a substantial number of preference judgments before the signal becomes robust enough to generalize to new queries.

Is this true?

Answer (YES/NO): NO